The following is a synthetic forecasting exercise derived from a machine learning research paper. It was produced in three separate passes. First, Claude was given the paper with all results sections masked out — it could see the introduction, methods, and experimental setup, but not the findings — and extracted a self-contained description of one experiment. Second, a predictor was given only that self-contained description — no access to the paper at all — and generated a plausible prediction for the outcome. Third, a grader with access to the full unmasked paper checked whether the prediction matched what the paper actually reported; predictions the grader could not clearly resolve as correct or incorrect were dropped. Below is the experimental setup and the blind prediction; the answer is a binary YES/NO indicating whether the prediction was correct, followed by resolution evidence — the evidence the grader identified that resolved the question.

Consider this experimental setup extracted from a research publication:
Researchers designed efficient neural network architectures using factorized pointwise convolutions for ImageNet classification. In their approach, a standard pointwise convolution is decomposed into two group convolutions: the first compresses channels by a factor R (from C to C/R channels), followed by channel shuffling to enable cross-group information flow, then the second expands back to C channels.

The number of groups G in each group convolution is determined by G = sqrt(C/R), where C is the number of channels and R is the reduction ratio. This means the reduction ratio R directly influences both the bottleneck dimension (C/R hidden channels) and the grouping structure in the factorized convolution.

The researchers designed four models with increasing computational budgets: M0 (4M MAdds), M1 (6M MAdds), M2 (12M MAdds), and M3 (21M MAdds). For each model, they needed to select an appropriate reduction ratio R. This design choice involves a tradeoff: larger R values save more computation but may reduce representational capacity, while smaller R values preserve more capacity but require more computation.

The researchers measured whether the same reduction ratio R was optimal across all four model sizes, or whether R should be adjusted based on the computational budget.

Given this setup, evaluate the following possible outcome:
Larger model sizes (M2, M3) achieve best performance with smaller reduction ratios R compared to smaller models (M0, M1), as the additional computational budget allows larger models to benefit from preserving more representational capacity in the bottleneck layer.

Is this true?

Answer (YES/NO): NO